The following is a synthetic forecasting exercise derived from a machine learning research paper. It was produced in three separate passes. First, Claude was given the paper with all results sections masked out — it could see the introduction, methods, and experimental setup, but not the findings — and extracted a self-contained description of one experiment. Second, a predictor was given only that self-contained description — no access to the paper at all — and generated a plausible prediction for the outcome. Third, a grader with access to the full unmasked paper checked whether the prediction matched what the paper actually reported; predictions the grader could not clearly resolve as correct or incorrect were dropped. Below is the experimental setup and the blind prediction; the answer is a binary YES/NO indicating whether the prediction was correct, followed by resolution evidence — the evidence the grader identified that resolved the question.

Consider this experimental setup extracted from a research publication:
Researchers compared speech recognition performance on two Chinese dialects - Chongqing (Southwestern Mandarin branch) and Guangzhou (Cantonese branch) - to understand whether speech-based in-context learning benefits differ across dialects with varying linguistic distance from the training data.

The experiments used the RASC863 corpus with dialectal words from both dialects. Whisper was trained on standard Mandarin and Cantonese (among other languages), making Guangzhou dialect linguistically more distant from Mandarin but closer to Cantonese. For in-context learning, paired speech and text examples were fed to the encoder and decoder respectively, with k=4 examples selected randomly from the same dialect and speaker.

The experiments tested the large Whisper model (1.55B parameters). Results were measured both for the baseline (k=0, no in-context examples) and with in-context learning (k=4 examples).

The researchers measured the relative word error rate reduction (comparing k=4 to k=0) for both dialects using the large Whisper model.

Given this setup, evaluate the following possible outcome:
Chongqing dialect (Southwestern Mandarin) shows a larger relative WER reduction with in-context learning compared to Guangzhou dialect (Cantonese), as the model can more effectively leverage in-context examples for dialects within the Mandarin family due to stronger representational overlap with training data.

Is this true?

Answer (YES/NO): NO